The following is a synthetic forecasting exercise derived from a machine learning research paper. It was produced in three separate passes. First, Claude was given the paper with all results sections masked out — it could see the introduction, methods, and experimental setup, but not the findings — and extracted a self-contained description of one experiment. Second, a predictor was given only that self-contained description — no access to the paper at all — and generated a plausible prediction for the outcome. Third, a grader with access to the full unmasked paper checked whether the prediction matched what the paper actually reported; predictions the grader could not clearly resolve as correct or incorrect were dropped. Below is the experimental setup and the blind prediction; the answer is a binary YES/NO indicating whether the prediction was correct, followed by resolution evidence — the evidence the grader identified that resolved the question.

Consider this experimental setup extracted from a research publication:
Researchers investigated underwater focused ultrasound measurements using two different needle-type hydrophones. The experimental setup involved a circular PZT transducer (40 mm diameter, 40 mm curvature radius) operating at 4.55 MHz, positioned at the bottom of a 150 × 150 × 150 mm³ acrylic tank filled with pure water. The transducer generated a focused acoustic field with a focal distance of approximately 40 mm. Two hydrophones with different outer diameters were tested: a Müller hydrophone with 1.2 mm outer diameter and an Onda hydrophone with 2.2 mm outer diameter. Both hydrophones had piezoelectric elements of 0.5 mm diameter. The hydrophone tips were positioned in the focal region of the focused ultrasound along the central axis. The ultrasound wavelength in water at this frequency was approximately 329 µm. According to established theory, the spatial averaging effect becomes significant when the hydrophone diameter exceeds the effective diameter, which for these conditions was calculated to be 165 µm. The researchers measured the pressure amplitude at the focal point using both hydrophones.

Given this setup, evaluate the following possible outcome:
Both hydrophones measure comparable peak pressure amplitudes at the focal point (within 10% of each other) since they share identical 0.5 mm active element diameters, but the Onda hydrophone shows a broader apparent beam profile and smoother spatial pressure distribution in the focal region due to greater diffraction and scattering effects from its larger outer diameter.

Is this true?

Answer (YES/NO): NO